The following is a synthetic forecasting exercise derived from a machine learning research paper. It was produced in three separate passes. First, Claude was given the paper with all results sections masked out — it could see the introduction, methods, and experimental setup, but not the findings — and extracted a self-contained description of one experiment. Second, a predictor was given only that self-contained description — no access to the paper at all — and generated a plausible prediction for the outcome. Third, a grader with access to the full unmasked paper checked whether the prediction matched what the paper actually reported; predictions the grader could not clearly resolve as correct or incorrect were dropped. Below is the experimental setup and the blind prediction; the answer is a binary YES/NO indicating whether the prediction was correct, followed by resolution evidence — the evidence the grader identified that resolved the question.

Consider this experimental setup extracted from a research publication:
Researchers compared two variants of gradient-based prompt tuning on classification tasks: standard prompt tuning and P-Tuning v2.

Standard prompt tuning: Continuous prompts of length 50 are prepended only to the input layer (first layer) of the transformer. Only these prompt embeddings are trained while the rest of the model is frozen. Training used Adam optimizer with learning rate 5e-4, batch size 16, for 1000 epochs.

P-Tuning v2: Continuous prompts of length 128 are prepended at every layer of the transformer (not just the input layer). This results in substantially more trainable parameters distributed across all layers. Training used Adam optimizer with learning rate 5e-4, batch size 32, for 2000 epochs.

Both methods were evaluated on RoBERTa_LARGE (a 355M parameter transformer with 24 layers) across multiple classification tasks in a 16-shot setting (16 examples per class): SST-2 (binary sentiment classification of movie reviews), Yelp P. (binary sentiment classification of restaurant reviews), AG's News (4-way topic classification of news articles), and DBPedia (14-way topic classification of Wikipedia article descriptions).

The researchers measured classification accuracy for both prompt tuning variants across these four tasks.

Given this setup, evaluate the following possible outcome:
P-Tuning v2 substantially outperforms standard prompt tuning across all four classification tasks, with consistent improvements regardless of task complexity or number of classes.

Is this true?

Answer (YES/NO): NO